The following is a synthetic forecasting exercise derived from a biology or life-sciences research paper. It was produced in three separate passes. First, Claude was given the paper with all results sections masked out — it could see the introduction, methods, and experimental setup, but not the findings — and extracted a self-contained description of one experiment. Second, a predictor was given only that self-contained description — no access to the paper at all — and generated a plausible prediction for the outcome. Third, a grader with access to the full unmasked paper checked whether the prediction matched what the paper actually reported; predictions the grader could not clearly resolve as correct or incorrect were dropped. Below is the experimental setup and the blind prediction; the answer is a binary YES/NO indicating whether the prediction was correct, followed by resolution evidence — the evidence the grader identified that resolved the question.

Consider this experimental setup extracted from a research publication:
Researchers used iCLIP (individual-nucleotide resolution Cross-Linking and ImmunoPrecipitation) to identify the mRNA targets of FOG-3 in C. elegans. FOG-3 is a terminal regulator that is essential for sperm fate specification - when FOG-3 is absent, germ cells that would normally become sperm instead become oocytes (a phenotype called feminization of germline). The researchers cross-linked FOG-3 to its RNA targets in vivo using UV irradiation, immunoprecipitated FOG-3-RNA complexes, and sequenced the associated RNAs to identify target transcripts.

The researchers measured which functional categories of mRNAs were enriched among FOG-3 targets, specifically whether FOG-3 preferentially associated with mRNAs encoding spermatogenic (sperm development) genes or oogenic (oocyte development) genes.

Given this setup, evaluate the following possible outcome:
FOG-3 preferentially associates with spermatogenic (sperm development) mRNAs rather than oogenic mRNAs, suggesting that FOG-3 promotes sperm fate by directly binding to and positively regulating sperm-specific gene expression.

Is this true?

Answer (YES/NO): NO